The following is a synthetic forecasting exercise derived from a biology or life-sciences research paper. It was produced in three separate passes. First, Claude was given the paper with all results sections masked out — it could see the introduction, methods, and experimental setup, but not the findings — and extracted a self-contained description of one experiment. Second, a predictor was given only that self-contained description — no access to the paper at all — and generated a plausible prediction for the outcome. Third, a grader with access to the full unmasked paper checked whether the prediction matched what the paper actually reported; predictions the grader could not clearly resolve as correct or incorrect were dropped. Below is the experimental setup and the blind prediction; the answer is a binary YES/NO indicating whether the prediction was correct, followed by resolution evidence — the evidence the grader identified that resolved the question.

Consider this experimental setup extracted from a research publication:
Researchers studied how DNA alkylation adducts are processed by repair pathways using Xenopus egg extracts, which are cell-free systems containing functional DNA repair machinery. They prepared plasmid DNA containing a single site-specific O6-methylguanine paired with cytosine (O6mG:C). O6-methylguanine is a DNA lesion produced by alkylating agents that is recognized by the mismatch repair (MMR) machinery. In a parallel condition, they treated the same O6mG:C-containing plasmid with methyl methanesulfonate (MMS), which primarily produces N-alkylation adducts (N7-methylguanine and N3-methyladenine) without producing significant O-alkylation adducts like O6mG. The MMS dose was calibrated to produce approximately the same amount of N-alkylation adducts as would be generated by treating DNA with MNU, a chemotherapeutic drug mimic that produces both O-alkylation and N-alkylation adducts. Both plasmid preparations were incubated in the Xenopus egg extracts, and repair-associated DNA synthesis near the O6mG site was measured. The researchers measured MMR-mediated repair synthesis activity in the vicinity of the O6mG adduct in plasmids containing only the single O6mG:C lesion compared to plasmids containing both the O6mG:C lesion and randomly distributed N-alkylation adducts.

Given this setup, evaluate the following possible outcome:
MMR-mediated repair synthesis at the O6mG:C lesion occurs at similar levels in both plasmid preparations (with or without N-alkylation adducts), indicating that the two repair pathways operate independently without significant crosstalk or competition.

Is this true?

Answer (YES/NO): NO